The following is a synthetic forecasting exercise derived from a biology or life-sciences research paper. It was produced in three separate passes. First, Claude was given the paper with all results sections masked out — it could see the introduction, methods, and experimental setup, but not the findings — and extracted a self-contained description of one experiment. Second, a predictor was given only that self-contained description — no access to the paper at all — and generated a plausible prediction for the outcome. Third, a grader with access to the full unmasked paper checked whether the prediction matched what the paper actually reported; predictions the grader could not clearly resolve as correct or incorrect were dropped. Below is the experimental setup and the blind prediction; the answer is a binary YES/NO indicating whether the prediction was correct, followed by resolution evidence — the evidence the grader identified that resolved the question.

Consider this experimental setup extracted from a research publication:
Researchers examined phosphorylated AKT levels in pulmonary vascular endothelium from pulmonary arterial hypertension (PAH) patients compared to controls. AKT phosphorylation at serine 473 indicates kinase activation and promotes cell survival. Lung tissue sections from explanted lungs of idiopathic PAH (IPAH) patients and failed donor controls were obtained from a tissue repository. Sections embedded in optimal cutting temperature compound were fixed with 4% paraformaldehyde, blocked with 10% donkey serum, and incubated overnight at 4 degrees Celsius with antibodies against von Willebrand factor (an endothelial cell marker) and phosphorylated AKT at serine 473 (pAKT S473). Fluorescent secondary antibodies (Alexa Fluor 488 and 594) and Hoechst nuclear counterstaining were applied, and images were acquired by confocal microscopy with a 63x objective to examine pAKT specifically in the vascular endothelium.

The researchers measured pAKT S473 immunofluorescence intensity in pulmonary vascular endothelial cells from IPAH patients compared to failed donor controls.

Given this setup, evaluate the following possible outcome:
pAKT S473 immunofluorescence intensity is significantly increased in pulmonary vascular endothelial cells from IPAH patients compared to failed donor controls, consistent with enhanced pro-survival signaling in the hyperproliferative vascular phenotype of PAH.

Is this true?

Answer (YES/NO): YES